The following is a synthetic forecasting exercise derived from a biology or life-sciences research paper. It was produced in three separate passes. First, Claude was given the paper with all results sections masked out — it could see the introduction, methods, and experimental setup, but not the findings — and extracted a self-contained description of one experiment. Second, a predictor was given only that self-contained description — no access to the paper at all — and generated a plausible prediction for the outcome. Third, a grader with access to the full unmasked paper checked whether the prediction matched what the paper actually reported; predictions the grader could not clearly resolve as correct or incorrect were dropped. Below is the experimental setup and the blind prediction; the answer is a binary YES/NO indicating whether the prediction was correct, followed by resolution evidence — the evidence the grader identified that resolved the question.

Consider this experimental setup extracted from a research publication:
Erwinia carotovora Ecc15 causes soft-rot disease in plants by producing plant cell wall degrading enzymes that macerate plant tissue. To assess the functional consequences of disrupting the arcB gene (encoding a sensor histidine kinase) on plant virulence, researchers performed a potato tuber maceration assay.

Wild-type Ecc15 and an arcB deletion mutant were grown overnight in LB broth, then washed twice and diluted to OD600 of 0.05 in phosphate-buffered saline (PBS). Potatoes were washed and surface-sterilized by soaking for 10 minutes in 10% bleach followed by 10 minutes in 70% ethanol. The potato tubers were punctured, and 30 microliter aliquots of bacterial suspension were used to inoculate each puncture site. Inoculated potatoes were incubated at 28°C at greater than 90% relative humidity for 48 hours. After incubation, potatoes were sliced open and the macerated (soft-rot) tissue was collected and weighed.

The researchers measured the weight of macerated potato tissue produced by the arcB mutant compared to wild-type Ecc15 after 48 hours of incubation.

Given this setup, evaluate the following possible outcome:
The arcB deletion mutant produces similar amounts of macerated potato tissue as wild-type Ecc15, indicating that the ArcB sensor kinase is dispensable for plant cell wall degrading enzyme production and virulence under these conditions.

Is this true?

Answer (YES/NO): NO